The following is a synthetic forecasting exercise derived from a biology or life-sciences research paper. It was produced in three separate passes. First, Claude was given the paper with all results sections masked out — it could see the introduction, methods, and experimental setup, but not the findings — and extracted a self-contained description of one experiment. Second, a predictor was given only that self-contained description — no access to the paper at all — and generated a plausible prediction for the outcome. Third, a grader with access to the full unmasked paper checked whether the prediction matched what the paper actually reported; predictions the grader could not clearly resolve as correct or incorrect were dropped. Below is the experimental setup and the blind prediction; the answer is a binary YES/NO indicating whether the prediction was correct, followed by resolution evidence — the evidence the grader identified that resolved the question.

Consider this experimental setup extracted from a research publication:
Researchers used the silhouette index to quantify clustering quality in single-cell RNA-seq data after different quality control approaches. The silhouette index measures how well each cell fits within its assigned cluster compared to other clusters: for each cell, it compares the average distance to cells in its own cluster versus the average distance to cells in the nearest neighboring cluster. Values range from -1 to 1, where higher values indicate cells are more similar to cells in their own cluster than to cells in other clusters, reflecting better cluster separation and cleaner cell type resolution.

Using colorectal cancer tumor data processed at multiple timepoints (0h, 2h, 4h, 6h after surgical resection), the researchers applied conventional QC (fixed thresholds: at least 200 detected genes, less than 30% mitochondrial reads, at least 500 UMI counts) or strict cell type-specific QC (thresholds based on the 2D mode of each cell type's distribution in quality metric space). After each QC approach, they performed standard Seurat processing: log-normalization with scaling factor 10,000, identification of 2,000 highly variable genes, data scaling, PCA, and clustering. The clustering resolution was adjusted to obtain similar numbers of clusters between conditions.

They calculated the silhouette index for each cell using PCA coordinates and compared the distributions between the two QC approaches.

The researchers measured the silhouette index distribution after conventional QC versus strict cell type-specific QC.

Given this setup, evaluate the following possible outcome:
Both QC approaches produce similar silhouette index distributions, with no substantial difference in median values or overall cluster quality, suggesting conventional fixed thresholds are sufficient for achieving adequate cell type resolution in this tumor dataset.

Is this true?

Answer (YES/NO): NO